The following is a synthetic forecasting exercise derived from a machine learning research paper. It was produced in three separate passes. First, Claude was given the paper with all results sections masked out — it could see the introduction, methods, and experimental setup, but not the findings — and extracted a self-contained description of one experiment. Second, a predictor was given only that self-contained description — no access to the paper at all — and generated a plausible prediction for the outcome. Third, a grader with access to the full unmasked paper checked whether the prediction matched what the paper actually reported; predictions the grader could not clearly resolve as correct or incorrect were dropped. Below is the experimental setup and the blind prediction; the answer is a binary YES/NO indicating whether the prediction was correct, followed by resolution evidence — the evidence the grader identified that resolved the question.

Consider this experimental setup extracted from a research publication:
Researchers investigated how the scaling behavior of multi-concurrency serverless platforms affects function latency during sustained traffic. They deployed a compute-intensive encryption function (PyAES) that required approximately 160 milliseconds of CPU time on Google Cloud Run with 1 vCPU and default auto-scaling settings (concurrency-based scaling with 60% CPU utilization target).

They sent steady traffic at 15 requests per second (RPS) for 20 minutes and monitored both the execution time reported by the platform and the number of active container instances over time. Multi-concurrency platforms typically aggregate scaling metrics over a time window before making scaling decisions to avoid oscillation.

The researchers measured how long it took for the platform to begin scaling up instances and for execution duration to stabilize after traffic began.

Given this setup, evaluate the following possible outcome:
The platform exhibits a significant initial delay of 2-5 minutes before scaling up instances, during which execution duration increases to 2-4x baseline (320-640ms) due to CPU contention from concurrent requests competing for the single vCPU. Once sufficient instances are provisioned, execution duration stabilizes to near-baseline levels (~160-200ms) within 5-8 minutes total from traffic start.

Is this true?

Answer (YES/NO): NO